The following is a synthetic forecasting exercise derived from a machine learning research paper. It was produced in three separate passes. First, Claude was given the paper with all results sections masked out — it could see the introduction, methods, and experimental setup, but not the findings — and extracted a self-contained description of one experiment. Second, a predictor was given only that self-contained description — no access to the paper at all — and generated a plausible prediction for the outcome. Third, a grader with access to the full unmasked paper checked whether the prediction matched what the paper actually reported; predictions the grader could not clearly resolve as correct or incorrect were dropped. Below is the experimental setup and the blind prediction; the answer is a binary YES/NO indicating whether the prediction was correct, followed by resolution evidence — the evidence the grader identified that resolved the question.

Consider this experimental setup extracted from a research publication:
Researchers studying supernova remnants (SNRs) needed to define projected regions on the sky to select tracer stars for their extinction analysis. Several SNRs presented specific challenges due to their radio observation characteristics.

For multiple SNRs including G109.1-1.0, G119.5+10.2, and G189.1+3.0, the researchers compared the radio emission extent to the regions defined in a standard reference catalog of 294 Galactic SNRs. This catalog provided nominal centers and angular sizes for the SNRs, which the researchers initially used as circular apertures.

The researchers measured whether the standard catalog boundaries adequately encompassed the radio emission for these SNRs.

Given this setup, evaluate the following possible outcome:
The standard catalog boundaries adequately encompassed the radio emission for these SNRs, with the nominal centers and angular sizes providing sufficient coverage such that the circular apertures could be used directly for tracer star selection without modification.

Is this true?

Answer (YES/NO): NO